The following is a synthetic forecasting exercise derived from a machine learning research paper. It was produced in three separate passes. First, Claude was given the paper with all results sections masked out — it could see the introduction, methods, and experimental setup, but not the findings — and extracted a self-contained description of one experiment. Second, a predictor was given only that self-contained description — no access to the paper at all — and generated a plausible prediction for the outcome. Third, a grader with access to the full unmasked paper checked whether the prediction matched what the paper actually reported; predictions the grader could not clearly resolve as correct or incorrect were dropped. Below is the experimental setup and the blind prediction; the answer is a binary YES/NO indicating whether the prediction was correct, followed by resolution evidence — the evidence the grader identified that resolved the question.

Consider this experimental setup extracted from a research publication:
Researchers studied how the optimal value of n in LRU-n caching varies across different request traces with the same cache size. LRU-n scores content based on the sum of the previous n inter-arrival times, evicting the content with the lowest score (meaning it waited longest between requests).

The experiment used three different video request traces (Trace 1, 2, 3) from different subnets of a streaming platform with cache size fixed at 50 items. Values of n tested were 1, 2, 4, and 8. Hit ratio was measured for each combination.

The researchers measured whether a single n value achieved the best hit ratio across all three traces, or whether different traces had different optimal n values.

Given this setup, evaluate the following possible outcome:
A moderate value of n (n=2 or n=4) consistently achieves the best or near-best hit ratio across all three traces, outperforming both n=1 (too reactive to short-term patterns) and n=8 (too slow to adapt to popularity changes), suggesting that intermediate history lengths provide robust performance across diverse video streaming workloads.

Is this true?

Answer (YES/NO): NO